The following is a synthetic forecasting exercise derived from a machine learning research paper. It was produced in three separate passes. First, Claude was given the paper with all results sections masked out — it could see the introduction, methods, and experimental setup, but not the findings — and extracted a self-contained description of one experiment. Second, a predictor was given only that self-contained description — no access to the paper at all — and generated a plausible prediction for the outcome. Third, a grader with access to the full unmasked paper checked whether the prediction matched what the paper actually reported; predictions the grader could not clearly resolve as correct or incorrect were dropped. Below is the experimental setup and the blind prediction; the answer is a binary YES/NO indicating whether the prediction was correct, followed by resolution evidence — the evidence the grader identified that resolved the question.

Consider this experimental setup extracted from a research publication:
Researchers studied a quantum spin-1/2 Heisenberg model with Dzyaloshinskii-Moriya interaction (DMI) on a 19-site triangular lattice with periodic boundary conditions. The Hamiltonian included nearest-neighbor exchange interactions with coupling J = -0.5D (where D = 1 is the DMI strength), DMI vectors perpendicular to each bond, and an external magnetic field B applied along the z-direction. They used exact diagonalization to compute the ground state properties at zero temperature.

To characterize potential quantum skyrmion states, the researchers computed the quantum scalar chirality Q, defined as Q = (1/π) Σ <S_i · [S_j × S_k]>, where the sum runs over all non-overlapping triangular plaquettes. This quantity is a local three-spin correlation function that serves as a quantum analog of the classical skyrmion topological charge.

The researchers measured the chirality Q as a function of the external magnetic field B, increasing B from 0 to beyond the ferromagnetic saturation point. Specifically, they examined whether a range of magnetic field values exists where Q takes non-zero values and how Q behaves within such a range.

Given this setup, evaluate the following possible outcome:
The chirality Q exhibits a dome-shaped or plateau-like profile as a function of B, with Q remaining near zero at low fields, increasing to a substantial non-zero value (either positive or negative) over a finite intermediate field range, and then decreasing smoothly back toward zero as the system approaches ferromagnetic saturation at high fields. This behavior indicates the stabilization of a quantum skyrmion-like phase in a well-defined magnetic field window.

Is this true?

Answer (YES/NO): NO